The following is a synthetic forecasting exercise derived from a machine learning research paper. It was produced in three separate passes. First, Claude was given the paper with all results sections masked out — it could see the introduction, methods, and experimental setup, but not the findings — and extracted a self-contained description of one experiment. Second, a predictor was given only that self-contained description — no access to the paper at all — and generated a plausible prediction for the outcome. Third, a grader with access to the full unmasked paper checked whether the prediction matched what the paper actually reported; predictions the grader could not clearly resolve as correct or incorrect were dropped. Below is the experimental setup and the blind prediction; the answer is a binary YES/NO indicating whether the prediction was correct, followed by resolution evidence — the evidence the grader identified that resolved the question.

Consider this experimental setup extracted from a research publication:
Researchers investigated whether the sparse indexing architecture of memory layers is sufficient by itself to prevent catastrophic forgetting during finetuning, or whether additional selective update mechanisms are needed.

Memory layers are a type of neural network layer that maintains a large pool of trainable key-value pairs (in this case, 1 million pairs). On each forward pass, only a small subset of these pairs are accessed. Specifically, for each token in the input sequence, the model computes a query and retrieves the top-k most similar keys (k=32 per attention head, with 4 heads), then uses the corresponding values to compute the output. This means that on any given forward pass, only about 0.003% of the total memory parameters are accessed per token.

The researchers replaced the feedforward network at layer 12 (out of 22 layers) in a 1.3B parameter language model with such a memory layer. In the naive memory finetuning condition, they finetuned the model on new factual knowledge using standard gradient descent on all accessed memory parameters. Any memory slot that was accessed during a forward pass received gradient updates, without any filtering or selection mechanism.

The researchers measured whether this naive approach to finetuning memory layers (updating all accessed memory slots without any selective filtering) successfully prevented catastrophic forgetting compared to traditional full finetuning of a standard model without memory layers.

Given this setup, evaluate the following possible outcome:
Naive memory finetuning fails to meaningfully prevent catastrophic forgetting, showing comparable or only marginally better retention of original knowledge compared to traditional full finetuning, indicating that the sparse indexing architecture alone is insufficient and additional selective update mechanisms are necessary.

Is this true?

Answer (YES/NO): YES